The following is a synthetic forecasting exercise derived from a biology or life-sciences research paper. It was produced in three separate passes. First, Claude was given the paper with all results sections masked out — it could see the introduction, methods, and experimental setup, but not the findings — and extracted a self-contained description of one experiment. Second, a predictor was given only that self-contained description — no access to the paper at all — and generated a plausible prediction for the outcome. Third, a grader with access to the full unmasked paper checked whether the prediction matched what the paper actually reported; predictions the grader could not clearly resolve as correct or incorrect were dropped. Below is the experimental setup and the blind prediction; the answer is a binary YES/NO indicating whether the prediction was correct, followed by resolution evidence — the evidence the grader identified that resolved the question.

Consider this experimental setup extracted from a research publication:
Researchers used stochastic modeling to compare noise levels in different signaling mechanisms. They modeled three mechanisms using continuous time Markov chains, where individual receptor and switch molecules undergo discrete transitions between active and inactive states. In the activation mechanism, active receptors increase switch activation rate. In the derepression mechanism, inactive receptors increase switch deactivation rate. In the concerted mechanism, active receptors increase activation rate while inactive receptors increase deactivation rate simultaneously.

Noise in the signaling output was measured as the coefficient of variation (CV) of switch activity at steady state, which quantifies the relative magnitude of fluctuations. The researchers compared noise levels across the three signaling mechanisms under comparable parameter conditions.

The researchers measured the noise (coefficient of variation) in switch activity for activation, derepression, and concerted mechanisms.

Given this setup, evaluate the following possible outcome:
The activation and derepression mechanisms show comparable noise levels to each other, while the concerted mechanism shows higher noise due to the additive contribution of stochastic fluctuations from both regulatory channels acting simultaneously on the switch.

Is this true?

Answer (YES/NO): YES